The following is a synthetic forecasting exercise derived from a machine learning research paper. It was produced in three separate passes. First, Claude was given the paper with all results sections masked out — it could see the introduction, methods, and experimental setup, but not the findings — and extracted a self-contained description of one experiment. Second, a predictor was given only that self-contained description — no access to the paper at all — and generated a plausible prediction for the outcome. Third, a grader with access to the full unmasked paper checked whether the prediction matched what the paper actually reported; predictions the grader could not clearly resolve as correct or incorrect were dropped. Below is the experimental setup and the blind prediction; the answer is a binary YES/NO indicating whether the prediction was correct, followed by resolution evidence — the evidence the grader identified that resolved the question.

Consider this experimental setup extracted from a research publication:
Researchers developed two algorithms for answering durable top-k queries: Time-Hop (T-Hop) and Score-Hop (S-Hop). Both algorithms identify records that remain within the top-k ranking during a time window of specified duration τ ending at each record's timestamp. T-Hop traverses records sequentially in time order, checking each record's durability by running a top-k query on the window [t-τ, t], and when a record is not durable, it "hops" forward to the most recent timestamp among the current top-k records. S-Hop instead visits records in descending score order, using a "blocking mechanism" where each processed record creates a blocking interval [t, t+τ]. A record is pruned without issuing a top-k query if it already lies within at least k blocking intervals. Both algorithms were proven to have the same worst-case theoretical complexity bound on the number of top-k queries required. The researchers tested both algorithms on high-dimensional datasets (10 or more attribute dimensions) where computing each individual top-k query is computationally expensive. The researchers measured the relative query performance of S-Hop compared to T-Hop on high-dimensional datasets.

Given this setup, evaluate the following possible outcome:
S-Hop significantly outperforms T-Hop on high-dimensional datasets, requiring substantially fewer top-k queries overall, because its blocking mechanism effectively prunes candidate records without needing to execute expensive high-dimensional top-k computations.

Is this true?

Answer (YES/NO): NO